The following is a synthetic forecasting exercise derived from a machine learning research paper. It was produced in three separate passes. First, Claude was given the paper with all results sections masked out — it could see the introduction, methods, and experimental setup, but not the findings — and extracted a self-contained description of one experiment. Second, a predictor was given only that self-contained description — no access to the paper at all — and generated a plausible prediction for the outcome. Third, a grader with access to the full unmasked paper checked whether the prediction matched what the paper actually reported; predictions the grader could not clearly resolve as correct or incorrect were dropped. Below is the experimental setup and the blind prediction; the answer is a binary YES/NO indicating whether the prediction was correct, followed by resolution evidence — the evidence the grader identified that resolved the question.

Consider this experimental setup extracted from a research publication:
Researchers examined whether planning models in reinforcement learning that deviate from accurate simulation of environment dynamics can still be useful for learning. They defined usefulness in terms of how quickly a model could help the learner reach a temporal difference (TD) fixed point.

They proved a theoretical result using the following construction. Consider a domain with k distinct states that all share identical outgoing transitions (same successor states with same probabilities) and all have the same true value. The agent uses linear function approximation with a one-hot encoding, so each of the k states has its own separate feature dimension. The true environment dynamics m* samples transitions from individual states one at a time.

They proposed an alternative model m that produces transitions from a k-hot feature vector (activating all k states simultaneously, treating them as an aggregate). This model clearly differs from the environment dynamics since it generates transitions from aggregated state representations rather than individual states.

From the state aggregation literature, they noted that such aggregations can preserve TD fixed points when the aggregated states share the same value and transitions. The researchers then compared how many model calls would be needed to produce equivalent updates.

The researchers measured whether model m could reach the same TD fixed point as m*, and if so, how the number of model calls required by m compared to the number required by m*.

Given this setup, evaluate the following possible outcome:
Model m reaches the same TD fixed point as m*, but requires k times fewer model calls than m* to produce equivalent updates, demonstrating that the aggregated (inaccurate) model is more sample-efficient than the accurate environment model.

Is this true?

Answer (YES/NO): YES